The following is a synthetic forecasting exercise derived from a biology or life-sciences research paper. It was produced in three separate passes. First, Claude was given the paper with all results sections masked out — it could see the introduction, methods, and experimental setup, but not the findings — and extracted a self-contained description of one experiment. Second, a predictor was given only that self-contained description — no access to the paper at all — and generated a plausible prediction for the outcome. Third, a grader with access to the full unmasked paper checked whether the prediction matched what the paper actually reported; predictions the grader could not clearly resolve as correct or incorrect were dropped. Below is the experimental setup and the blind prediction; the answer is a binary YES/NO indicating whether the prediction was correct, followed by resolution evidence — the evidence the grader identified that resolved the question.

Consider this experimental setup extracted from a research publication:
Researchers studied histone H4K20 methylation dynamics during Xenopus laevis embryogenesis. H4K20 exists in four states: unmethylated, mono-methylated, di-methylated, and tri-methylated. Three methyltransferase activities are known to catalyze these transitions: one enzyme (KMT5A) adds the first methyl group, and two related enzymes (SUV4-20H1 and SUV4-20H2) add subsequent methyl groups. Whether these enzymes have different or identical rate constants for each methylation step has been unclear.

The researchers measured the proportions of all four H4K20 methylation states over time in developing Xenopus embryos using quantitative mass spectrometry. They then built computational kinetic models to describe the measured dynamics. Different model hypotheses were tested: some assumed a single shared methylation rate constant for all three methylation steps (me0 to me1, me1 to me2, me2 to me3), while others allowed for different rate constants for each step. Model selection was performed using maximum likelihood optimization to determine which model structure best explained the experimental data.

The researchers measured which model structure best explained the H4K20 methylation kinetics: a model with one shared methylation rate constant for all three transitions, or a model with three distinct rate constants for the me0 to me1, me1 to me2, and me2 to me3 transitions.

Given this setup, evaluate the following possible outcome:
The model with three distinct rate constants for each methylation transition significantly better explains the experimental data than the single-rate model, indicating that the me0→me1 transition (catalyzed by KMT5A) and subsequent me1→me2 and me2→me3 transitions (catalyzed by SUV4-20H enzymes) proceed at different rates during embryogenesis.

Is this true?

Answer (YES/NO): NO